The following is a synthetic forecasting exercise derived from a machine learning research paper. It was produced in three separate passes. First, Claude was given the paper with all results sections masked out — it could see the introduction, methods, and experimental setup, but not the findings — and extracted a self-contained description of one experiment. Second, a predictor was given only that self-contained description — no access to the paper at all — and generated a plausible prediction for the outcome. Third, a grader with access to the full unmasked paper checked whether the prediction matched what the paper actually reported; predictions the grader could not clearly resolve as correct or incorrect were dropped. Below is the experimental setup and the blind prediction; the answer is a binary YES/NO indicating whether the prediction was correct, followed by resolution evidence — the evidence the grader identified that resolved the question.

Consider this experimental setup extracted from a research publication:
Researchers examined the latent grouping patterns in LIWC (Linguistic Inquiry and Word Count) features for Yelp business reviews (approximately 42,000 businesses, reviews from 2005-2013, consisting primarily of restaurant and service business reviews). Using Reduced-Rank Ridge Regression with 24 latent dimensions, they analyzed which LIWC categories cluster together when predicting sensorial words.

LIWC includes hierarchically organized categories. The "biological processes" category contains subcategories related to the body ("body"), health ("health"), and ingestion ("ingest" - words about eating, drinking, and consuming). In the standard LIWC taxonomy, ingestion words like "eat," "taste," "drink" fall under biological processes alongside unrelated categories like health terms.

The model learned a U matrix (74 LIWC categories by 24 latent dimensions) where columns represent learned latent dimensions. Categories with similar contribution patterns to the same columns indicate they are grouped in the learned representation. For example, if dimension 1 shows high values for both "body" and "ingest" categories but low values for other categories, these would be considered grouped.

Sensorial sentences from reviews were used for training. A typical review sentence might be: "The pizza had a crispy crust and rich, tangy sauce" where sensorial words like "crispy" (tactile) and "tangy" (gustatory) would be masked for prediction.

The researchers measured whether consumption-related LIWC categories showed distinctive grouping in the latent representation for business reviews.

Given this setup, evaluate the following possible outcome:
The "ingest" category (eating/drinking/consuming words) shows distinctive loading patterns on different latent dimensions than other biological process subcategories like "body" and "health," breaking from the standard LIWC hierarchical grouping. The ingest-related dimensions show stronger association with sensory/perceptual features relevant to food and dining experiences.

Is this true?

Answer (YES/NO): NO